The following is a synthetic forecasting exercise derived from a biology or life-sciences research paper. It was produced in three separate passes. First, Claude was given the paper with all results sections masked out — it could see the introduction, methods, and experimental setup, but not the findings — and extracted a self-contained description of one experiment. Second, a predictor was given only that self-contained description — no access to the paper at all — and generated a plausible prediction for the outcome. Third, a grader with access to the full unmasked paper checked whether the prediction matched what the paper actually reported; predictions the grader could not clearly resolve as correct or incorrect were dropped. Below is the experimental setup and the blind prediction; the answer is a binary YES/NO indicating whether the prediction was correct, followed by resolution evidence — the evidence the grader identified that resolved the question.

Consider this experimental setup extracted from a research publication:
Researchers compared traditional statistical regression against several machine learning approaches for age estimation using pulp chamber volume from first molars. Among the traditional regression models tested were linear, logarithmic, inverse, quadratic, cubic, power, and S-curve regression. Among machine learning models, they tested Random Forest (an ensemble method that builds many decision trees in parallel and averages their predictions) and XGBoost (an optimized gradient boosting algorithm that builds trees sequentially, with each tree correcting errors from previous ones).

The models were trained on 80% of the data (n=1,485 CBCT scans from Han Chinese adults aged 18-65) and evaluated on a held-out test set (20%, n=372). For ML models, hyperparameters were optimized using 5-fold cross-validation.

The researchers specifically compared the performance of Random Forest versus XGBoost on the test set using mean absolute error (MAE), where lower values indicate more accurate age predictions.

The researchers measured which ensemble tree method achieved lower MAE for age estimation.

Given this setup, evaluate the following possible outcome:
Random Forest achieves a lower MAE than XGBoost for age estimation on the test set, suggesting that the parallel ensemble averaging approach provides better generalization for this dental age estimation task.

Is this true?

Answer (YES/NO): NO